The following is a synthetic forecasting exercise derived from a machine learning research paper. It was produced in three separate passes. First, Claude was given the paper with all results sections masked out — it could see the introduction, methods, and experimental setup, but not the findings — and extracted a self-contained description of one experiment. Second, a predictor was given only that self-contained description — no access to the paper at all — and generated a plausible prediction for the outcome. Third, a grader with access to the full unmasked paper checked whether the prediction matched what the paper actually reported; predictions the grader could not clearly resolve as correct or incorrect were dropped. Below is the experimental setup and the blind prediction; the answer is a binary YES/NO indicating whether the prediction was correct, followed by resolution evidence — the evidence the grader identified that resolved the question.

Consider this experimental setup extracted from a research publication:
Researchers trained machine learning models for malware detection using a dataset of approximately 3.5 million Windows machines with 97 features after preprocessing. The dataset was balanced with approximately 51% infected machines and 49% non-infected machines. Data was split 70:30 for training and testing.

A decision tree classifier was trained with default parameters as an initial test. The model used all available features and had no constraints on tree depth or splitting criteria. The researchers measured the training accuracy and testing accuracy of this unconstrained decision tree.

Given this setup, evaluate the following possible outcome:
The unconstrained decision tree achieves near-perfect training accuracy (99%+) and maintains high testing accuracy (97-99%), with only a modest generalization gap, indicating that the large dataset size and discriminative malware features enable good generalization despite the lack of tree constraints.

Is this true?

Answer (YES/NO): NO